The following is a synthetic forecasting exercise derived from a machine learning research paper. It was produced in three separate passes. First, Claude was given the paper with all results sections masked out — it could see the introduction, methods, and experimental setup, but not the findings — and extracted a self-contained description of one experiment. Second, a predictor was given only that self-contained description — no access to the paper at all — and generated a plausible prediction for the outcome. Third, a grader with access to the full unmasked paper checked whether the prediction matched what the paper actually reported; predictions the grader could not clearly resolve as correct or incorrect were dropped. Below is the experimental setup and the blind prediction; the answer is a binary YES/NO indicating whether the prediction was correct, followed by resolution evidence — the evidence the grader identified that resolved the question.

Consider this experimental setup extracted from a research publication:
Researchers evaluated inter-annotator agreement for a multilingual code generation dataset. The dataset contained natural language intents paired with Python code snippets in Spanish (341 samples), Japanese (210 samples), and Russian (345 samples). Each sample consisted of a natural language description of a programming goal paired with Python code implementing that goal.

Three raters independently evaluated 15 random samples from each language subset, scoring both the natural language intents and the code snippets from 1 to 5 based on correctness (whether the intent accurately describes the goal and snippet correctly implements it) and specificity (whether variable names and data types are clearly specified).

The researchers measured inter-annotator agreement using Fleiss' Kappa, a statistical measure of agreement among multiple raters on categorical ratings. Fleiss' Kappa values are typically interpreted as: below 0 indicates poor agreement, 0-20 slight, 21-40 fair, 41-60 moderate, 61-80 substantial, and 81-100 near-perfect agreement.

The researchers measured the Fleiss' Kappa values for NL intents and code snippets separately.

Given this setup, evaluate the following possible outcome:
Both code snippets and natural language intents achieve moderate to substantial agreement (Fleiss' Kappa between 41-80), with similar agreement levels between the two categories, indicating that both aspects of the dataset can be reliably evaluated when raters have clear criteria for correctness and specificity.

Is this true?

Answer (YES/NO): YES